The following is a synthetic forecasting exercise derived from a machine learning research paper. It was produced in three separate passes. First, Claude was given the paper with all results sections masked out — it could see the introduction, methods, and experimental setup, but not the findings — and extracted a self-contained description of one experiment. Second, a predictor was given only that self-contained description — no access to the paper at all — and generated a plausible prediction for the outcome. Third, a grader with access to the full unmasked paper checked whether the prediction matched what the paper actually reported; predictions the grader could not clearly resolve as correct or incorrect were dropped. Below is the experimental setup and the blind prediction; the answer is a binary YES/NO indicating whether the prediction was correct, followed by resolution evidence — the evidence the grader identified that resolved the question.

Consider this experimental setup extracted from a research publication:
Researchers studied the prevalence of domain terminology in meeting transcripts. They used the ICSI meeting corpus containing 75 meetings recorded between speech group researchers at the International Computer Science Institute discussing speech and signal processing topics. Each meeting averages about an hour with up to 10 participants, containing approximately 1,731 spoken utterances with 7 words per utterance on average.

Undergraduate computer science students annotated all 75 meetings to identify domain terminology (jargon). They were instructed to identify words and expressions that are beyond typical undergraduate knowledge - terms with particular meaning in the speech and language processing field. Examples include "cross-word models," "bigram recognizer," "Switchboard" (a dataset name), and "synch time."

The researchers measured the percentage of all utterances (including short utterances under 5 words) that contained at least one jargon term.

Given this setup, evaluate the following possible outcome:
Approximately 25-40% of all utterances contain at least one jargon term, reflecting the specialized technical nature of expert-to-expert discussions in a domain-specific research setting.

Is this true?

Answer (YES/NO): NO